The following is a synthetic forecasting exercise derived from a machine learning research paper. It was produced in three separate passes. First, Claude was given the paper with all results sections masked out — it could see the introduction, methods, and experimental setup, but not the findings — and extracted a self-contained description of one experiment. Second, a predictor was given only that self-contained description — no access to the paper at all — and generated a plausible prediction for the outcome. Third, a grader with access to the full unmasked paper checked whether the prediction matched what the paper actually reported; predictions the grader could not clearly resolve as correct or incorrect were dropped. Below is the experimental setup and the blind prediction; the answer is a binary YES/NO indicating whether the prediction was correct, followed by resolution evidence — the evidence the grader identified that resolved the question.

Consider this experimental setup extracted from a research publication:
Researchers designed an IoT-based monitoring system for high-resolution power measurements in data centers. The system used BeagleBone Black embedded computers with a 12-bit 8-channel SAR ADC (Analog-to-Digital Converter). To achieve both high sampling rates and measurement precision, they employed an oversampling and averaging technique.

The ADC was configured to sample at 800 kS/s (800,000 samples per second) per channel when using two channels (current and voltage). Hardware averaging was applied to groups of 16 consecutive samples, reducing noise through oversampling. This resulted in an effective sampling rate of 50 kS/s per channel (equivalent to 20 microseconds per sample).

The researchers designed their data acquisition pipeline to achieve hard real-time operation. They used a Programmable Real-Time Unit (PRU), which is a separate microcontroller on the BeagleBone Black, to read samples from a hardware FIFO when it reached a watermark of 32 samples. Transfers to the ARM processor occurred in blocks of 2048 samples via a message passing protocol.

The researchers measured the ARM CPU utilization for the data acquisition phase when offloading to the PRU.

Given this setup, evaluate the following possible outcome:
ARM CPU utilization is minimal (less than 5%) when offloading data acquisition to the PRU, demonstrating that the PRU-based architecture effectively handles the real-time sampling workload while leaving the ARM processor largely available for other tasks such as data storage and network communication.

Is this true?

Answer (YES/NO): YES